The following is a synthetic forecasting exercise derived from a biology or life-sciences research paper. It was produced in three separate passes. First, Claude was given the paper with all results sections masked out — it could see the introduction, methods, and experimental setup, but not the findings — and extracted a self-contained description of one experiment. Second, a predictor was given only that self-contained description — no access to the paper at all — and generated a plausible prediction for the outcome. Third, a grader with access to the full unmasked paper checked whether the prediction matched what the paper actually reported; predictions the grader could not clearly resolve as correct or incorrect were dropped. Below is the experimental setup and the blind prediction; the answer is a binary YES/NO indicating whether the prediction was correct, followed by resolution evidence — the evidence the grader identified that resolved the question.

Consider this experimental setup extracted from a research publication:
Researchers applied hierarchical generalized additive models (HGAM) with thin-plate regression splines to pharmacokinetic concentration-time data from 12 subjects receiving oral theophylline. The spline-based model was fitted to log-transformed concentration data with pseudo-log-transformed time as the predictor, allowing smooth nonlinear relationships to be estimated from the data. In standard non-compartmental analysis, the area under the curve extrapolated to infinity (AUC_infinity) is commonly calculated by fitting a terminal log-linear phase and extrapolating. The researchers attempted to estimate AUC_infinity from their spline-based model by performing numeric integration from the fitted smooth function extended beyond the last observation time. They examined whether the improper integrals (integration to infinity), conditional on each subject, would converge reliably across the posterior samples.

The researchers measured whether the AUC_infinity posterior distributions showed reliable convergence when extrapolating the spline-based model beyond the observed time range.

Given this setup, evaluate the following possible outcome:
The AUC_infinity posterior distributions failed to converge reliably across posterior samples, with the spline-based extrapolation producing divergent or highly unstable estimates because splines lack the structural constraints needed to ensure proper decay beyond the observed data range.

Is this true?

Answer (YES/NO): YES